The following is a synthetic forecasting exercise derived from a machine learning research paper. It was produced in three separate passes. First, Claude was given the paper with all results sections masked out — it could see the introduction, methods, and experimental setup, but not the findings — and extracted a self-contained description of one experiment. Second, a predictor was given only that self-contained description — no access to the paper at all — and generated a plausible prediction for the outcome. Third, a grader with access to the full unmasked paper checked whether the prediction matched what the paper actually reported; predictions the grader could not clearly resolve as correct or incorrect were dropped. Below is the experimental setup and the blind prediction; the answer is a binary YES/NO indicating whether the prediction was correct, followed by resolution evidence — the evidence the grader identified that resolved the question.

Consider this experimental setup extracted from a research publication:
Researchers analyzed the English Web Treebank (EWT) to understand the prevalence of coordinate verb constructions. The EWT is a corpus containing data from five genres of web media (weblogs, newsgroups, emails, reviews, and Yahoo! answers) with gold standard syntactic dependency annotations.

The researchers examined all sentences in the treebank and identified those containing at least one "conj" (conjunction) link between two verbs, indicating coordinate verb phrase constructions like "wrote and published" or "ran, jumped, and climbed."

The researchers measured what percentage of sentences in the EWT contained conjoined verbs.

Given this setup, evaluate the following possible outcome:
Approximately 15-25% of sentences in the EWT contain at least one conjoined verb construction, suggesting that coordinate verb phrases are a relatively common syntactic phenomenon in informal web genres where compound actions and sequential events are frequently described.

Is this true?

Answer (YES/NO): YES